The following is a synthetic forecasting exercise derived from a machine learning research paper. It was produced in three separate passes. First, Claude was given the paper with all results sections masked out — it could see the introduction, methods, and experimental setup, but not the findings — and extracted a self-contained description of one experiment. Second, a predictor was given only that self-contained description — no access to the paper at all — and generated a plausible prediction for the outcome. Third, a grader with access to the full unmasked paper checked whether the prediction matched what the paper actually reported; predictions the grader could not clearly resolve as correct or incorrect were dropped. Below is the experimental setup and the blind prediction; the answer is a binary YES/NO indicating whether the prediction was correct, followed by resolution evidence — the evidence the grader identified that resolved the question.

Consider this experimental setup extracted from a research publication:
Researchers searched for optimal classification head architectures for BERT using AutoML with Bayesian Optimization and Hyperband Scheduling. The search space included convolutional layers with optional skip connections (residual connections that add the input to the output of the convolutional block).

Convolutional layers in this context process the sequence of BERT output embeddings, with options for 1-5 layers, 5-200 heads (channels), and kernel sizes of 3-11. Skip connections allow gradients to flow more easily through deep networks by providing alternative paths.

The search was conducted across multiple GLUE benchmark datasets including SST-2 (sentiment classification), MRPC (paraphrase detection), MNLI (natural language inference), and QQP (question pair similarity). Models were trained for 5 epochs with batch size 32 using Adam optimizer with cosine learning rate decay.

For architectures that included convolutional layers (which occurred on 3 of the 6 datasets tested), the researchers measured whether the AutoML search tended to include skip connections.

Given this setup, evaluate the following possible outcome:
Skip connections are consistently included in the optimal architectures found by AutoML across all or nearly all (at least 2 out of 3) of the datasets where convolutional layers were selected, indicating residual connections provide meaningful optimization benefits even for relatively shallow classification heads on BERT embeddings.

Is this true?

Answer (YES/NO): YES